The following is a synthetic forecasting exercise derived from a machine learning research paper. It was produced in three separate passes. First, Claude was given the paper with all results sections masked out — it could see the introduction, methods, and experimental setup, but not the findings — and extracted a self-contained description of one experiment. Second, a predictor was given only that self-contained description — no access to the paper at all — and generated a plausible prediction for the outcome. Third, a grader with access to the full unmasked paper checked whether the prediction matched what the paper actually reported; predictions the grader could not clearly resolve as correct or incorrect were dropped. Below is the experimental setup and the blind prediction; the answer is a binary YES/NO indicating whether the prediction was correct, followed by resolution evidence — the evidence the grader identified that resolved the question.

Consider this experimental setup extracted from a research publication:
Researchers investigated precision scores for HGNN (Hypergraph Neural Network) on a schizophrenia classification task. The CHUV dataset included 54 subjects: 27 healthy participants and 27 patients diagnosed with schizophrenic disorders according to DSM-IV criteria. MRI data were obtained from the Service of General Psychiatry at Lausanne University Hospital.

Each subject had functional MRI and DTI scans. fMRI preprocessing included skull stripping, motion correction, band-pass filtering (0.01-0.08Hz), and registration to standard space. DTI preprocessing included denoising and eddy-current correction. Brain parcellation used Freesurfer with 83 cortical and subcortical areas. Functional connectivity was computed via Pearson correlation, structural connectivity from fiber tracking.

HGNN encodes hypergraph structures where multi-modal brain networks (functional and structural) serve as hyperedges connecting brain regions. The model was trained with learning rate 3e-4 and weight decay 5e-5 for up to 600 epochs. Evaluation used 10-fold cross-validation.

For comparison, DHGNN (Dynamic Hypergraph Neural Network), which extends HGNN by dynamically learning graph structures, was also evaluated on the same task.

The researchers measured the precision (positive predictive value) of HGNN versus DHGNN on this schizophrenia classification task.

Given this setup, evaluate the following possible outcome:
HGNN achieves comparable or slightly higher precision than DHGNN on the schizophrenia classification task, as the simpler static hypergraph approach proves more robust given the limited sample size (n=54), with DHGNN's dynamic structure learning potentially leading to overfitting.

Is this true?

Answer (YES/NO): NO